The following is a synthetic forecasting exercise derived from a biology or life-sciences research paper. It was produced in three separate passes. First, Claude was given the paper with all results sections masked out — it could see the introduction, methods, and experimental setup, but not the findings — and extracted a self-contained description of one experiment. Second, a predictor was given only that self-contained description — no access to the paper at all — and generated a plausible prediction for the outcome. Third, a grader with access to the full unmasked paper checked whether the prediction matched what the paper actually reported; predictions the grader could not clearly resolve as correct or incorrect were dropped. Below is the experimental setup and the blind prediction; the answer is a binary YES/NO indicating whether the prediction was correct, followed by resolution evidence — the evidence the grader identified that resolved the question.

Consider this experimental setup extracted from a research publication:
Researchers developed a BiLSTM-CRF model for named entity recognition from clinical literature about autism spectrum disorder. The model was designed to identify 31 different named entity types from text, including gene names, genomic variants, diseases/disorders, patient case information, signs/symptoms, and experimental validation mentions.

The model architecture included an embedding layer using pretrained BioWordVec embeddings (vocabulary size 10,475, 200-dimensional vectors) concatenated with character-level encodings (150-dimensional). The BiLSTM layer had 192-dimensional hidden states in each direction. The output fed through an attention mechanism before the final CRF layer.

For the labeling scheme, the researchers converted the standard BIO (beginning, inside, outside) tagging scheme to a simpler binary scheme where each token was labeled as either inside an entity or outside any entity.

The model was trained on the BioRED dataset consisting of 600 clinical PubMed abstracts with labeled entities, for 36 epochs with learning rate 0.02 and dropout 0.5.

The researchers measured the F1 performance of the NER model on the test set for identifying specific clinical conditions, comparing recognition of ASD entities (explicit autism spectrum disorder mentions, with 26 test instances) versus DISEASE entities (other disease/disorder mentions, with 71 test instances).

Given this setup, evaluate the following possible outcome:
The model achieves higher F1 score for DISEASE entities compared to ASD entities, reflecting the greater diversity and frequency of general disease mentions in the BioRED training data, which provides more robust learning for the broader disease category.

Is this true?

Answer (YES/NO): NO